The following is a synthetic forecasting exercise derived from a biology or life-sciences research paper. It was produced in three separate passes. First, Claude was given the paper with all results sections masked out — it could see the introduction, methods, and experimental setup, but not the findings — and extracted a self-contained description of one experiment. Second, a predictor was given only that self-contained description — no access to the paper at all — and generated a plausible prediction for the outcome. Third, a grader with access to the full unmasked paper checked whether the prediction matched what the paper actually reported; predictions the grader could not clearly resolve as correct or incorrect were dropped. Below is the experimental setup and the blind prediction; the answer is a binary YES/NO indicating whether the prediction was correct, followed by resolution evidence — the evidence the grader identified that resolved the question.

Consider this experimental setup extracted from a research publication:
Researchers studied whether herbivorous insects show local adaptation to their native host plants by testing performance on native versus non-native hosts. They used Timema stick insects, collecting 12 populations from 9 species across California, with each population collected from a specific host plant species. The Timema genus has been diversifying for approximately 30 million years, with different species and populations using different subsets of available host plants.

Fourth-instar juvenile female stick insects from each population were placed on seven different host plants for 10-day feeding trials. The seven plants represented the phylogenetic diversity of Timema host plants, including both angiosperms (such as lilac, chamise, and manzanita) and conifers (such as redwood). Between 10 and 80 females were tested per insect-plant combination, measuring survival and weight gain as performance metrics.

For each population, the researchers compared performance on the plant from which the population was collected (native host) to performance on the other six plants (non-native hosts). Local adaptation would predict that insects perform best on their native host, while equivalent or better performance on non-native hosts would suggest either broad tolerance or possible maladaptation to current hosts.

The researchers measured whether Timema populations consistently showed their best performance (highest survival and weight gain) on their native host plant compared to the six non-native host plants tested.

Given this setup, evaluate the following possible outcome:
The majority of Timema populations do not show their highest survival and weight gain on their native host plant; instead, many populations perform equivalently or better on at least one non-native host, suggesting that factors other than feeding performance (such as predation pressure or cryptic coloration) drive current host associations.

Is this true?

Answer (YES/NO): YES